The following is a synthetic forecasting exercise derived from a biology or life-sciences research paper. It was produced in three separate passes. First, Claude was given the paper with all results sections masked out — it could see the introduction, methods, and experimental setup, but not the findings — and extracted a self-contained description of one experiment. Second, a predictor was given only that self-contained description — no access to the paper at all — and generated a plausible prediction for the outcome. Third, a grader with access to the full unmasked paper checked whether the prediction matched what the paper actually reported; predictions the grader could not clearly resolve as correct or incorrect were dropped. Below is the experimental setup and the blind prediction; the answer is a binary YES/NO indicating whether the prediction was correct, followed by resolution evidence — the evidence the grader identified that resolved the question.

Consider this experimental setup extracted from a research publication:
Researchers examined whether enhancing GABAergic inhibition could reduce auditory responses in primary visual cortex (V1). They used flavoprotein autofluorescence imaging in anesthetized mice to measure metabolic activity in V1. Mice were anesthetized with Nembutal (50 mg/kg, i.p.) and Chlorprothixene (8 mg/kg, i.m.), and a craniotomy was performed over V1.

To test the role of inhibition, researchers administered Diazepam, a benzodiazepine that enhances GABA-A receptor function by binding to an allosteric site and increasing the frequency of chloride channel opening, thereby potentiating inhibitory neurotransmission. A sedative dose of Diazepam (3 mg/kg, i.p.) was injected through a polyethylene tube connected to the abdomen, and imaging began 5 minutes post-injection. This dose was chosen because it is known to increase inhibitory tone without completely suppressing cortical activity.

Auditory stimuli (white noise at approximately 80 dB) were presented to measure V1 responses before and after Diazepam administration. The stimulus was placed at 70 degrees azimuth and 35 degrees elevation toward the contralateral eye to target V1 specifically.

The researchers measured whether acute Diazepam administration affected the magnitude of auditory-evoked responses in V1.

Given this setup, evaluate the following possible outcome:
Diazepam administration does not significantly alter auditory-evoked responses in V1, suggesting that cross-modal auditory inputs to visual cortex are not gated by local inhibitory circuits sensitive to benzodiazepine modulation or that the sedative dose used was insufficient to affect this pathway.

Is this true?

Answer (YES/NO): NO